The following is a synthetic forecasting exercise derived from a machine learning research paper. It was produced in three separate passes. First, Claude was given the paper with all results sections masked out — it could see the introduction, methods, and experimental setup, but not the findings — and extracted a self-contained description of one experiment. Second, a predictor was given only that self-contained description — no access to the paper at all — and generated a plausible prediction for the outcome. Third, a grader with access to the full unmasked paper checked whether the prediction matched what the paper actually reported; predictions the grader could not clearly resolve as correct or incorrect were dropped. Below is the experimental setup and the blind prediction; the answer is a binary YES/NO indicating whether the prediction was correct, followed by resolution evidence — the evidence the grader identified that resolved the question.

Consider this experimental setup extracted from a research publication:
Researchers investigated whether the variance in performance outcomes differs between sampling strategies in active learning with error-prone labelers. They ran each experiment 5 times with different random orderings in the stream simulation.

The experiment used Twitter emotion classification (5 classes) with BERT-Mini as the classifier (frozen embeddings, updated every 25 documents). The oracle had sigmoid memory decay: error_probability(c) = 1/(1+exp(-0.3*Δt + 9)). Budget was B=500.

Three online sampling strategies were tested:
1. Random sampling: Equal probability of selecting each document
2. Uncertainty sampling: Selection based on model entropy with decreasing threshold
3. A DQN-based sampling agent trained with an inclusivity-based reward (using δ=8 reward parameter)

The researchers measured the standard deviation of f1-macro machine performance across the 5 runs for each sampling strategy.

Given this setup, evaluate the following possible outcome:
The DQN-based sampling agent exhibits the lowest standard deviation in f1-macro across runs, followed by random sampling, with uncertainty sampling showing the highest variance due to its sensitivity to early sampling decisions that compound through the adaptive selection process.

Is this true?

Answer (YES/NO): NO